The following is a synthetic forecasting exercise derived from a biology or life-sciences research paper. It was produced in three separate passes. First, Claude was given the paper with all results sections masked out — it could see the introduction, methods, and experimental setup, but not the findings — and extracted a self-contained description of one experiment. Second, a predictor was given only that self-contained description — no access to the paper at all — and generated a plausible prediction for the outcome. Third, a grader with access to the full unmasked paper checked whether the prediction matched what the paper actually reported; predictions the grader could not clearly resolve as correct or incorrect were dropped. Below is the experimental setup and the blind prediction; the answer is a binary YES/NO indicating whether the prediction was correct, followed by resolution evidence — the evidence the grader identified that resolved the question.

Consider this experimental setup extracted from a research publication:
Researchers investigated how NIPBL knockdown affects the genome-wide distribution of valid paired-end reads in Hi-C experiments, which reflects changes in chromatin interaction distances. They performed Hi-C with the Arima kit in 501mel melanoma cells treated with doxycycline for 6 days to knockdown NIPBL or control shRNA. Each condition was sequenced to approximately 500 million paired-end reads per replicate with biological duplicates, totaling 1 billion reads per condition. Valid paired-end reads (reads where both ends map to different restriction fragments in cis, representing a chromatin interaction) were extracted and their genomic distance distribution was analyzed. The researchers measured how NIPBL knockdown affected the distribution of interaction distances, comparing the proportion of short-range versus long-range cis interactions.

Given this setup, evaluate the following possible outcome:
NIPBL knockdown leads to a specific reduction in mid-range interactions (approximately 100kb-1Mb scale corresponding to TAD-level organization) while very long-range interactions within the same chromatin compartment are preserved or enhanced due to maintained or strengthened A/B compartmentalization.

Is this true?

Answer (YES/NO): YES